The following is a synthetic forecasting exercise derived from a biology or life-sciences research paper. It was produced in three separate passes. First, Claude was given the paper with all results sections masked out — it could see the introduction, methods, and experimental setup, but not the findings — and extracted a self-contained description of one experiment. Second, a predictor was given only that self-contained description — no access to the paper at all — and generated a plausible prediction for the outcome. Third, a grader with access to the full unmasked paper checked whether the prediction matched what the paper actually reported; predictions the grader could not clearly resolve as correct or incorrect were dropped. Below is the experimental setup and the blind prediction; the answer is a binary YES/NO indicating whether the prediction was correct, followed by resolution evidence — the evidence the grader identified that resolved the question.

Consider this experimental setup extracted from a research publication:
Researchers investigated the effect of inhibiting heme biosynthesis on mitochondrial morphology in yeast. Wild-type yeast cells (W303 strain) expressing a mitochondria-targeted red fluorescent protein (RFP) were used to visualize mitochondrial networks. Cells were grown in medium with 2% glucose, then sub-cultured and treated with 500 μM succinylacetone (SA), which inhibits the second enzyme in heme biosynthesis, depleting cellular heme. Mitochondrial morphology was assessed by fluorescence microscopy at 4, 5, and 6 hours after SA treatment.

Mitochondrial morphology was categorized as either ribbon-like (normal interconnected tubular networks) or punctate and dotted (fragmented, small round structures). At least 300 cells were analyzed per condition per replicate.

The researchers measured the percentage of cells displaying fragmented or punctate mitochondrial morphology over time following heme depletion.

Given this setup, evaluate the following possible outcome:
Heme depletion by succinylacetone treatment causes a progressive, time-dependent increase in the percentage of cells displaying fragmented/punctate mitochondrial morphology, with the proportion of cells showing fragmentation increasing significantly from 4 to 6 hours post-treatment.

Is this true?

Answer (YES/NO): YES